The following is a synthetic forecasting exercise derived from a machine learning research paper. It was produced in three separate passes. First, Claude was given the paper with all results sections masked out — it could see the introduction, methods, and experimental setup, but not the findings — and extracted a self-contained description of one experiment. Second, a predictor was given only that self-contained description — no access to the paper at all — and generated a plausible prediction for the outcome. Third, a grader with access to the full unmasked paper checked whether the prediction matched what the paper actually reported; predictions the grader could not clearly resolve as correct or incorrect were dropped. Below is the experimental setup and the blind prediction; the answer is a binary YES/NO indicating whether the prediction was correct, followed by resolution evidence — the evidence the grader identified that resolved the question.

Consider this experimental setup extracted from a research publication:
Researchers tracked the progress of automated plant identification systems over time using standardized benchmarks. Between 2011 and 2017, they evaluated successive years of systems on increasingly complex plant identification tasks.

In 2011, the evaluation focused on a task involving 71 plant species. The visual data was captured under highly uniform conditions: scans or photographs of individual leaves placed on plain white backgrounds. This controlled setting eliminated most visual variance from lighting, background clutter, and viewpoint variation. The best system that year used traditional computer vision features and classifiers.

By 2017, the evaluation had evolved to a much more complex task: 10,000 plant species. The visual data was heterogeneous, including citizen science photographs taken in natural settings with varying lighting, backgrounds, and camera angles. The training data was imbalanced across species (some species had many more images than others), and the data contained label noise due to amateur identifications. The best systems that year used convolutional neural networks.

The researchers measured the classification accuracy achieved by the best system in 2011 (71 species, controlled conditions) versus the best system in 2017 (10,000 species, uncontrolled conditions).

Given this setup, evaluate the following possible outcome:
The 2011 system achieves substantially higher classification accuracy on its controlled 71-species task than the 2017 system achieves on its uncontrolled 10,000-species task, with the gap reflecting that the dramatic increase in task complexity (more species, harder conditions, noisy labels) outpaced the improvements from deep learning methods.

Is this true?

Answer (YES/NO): NO